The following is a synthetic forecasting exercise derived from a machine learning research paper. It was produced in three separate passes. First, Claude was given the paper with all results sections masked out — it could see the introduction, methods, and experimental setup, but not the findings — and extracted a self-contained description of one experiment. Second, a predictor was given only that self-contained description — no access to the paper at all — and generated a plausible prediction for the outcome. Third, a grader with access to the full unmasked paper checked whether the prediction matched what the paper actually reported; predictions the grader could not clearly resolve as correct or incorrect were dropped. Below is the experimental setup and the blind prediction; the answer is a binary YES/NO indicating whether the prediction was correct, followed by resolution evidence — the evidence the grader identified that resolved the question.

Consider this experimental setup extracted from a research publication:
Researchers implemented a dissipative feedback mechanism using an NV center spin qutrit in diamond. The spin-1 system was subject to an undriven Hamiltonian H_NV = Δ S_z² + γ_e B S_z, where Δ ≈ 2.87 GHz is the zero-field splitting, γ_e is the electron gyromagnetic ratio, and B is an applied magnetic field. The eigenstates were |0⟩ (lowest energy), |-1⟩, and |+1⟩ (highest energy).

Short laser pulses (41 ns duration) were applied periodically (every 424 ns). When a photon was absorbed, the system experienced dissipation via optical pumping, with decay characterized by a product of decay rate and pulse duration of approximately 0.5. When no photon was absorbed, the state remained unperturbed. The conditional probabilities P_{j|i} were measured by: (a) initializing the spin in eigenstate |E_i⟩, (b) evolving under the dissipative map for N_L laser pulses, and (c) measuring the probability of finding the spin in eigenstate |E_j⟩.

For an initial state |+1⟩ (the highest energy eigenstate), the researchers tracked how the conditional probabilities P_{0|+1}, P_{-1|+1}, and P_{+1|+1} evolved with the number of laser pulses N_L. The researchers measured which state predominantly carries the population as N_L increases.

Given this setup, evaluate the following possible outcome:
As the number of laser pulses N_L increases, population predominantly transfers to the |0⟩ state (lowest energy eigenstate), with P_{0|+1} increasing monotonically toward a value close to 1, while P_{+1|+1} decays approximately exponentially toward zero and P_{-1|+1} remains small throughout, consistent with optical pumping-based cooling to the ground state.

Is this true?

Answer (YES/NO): YES